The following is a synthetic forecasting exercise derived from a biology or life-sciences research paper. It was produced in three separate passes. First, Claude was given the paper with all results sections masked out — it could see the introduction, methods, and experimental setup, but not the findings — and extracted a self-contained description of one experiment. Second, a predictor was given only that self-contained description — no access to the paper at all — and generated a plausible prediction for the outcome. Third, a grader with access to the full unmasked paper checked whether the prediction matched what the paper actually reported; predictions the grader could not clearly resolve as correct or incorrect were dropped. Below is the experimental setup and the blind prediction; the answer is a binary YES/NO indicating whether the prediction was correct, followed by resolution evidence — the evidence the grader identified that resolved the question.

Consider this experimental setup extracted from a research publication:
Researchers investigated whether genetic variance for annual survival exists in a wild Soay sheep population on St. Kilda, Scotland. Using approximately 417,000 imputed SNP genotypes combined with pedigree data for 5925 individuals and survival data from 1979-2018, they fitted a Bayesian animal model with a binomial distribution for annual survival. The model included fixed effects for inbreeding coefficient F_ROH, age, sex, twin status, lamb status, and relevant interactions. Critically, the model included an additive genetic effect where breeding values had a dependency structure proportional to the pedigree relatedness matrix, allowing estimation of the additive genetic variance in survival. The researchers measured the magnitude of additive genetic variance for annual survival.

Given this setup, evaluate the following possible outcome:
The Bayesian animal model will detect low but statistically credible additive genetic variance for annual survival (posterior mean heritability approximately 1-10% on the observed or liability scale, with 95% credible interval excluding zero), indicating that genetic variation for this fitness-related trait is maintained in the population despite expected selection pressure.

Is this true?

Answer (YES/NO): NO